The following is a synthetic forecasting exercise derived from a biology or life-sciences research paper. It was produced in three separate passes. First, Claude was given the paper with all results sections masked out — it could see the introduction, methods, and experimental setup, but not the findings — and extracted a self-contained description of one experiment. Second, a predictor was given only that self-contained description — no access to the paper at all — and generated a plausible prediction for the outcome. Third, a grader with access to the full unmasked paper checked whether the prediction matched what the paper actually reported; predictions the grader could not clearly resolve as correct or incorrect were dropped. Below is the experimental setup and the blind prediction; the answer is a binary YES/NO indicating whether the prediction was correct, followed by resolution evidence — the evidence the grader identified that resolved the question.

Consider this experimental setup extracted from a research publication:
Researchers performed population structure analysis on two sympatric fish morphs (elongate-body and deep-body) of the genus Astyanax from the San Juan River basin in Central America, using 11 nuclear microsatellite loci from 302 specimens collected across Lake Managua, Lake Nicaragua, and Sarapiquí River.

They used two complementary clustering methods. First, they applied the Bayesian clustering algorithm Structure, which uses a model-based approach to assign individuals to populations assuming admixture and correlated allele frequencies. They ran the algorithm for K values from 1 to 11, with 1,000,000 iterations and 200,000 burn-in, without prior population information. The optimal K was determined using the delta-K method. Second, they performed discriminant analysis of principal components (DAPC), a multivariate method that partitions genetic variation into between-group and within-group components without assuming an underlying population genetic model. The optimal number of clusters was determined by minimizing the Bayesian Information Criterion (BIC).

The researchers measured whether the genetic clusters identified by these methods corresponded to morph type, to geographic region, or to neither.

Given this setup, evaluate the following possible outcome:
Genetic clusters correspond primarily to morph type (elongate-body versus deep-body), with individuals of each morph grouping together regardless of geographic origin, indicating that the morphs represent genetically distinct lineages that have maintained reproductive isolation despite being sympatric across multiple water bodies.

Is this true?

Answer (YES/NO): NO